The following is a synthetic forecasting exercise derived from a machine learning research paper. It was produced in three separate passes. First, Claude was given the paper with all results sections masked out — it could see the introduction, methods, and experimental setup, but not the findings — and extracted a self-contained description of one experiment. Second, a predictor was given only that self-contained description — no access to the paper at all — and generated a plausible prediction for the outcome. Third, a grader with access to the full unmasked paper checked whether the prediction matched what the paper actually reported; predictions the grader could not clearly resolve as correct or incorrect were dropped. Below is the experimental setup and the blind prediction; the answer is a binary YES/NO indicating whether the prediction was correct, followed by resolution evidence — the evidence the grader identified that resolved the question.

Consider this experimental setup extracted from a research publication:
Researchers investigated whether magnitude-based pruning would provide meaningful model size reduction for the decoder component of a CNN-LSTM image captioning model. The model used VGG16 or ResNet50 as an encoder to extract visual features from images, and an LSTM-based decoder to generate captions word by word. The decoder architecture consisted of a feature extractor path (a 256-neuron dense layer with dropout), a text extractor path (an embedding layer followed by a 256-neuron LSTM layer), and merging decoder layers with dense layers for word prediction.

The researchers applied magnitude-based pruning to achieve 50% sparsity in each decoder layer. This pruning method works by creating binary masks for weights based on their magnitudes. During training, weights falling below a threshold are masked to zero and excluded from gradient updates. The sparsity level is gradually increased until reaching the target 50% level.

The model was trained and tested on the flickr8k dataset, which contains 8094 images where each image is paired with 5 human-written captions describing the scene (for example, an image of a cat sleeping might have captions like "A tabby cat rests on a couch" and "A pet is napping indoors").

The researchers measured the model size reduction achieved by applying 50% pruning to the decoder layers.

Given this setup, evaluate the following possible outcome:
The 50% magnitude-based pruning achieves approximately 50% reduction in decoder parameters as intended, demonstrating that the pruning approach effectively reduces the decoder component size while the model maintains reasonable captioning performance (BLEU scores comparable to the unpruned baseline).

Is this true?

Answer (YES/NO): NO